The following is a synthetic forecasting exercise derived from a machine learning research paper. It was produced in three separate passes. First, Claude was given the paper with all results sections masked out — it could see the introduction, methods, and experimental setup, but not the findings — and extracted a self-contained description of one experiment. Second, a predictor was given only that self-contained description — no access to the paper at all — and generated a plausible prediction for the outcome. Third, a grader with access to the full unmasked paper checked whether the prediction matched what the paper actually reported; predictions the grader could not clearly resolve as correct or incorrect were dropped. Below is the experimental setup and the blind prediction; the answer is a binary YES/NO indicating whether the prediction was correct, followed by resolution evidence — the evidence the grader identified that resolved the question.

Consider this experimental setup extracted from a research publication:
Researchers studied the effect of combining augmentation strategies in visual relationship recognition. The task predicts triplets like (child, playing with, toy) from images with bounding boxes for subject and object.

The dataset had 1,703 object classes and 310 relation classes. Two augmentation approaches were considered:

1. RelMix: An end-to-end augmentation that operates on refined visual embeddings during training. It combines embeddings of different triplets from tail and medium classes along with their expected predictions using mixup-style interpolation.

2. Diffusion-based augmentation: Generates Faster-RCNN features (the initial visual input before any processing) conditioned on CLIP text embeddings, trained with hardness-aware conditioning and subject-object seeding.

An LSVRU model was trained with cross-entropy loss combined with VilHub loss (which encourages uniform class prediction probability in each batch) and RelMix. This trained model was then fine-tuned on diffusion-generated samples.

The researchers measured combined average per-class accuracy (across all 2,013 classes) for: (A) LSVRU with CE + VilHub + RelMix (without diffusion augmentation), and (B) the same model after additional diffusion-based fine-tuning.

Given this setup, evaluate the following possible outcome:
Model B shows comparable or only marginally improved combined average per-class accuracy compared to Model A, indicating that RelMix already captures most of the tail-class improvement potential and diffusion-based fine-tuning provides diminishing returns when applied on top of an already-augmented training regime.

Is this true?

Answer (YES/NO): NO